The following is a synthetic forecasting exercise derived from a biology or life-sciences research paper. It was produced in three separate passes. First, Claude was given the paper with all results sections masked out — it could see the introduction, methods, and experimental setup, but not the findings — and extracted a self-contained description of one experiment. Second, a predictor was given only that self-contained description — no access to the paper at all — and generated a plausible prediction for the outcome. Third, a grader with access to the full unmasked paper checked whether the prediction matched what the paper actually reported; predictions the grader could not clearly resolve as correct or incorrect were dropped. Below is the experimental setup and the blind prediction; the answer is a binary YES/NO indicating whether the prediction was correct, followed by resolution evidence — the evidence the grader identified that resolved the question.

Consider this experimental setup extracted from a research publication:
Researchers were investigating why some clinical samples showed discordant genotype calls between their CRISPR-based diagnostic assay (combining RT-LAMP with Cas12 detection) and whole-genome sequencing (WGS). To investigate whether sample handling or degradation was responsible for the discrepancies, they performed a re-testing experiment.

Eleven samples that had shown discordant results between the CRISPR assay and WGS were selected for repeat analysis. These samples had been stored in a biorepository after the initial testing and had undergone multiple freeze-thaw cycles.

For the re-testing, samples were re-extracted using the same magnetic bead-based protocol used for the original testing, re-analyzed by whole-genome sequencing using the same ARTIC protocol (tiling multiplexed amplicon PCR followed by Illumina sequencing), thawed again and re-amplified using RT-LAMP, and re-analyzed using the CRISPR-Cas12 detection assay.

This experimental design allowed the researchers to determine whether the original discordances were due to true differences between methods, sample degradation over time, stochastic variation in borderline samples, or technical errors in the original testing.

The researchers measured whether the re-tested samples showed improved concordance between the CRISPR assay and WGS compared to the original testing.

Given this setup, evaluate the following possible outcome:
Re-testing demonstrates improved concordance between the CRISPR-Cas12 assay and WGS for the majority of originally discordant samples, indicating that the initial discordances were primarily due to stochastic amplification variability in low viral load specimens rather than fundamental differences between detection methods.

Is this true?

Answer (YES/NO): NO